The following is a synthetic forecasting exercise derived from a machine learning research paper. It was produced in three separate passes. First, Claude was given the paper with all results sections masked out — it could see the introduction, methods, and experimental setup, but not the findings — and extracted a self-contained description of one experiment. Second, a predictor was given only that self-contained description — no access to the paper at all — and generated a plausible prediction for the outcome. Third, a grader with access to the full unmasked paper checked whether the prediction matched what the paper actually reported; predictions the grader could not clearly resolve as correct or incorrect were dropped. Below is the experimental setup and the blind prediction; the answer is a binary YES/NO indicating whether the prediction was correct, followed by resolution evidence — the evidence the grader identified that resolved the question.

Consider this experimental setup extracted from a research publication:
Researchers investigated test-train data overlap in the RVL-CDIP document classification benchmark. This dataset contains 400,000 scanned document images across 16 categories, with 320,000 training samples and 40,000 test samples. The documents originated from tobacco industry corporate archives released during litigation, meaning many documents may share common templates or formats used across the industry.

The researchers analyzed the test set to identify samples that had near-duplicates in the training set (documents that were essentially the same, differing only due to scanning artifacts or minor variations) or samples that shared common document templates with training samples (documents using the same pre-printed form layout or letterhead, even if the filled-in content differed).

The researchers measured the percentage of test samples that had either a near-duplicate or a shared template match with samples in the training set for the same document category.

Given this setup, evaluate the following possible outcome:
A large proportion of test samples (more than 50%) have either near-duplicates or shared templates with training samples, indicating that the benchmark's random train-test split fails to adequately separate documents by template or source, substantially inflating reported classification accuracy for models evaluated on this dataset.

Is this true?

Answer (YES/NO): NO